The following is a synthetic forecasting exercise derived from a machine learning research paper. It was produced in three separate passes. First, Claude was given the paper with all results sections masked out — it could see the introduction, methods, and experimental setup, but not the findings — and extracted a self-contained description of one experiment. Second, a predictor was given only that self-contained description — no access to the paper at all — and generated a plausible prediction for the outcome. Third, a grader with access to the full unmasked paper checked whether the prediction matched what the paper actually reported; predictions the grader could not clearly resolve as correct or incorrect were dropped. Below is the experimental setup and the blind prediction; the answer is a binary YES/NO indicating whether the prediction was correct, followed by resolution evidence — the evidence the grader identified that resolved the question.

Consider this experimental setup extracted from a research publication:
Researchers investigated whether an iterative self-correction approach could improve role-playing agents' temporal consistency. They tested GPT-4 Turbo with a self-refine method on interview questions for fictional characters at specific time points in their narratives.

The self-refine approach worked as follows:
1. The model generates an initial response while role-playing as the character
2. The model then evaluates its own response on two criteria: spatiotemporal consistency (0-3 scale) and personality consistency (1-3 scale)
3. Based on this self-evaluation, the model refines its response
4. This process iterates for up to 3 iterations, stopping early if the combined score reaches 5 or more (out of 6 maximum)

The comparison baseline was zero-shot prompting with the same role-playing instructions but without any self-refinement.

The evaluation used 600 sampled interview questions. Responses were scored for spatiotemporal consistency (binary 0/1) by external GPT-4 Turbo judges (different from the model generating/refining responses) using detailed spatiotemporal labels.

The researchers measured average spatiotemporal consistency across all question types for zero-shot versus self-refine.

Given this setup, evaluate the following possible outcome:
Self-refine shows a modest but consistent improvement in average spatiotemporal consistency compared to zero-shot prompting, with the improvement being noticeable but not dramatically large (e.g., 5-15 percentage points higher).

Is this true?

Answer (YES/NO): NO